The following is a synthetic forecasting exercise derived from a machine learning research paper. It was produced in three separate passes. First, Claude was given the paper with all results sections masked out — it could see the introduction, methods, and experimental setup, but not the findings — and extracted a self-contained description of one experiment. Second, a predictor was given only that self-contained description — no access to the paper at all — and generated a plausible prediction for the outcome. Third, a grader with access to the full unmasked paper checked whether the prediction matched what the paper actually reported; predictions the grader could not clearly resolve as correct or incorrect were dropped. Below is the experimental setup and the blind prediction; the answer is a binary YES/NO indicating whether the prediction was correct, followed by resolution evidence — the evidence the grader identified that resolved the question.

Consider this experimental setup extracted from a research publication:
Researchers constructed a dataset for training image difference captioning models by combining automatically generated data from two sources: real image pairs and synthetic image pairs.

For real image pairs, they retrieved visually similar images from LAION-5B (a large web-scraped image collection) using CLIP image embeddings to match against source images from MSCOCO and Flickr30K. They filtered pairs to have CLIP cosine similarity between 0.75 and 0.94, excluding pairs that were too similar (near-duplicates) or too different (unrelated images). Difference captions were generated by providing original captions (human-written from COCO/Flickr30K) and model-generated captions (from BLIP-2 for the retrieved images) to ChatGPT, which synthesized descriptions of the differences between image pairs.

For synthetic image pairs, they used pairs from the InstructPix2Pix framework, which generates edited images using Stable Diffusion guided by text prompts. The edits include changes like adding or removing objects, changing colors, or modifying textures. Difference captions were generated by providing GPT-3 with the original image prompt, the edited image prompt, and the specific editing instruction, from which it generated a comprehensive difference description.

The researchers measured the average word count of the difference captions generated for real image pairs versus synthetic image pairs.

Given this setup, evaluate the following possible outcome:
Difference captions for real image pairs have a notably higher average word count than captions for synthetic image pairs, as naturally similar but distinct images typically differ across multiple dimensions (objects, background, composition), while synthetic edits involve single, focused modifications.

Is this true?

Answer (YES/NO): NO